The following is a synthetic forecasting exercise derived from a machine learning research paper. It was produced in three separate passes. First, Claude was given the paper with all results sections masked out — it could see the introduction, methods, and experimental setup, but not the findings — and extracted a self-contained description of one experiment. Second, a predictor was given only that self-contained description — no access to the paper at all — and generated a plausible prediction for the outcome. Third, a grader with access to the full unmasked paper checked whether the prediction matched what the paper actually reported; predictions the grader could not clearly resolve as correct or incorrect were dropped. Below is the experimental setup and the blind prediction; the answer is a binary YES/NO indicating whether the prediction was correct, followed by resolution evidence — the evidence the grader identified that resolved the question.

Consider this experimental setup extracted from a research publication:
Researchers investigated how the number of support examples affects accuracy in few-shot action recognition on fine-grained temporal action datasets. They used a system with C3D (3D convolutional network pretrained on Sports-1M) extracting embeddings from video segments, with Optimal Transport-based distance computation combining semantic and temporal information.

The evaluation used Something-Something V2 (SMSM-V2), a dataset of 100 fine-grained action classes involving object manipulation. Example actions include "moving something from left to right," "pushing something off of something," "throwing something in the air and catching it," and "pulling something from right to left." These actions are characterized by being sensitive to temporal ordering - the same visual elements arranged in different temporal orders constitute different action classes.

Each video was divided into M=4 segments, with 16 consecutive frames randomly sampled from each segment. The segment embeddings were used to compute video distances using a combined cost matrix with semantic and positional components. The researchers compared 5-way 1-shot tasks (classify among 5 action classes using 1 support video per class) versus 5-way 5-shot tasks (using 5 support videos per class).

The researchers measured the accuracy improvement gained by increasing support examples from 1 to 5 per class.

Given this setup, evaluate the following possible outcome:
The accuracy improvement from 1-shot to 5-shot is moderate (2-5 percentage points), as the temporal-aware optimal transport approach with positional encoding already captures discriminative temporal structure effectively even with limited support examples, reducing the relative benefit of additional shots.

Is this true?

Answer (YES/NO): NO